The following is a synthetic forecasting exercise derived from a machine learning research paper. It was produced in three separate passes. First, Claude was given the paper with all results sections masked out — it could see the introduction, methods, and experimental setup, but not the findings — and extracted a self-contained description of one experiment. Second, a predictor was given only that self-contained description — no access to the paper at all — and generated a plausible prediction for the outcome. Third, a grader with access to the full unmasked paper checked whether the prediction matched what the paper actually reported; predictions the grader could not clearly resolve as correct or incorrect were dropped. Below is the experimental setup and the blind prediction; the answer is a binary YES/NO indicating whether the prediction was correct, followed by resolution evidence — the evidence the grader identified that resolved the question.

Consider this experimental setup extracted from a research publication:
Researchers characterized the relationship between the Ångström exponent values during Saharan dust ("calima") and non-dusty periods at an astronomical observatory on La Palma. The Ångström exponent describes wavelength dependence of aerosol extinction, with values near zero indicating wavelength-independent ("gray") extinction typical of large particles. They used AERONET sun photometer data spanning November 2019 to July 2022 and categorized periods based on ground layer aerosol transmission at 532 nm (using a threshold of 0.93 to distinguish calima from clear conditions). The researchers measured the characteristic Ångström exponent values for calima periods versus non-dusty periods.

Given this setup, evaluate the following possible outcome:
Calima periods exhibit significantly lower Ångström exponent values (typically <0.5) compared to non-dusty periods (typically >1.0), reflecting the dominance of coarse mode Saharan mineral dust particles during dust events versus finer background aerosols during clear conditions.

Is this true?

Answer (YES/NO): YES